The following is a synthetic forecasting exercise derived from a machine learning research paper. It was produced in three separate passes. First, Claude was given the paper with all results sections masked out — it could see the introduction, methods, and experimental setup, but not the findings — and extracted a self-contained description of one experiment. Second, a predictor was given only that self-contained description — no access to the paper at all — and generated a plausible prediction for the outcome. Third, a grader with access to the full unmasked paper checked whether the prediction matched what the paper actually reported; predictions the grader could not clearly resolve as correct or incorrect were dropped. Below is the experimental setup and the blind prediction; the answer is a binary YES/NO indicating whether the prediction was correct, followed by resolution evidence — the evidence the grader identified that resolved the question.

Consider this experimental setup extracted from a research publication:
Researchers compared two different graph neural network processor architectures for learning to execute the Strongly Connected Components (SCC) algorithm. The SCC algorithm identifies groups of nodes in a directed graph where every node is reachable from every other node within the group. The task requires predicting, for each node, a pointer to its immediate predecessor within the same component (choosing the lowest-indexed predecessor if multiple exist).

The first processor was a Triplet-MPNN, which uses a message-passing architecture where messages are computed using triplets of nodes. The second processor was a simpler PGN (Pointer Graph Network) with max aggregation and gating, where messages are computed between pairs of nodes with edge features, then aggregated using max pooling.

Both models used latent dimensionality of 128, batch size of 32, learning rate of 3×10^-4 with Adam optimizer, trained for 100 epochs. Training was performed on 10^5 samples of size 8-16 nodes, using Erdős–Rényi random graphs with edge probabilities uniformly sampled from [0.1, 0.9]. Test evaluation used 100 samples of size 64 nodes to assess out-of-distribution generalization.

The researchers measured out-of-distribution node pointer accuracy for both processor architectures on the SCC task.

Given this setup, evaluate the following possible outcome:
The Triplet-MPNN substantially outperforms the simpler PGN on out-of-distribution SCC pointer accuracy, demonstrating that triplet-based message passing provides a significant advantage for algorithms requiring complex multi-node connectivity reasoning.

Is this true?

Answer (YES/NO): YES